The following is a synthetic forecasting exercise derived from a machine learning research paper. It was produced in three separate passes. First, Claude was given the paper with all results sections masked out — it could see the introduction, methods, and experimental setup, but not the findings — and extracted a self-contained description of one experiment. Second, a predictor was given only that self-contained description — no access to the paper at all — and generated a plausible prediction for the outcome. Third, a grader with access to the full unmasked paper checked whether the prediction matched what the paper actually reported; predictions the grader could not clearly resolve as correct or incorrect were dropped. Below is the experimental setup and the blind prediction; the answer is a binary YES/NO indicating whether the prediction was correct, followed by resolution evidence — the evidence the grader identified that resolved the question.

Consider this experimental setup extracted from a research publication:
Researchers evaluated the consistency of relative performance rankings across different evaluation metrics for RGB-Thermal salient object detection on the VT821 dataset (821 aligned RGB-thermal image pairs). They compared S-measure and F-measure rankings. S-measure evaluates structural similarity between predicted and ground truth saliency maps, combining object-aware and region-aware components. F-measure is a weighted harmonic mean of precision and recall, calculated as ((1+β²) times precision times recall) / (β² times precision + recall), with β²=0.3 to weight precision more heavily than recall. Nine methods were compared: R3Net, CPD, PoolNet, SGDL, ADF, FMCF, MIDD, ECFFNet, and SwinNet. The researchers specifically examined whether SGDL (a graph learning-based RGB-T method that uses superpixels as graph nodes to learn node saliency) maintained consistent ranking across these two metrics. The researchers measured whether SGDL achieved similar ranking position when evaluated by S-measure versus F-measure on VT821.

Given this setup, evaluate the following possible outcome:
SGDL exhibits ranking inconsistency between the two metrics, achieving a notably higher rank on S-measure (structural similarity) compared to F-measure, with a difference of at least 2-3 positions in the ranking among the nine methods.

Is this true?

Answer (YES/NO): NO